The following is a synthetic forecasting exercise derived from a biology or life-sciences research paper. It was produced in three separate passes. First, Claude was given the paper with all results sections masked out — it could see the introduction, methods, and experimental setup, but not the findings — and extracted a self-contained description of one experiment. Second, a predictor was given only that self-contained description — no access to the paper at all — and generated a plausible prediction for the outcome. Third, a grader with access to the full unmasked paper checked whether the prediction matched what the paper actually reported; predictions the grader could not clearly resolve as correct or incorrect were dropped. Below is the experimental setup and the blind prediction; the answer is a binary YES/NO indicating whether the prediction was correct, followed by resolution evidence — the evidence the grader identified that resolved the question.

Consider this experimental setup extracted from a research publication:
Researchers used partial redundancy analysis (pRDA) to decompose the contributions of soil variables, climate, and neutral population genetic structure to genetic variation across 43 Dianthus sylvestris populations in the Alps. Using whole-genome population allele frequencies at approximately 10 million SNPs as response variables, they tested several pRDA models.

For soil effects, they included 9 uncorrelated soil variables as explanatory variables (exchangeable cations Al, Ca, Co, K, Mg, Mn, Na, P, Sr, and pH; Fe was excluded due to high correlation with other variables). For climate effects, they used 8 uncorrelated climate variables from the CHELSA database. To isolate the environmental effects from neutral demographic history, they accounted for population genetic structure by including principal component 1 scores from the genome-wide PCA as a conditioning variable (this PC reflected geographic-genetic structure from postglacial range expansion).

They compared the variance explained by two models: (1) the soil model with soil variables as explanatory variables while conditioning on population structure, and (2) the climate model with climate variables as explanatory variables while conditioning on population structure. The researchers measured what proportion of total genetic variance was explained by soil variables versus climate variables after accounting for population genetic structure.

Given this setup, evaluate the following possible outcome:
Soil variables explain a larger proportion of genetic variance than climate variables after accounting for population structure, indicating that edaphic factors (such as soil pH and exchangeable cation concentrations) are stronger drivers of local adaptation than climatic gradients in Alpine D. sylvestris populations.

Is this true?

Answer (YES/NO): NO